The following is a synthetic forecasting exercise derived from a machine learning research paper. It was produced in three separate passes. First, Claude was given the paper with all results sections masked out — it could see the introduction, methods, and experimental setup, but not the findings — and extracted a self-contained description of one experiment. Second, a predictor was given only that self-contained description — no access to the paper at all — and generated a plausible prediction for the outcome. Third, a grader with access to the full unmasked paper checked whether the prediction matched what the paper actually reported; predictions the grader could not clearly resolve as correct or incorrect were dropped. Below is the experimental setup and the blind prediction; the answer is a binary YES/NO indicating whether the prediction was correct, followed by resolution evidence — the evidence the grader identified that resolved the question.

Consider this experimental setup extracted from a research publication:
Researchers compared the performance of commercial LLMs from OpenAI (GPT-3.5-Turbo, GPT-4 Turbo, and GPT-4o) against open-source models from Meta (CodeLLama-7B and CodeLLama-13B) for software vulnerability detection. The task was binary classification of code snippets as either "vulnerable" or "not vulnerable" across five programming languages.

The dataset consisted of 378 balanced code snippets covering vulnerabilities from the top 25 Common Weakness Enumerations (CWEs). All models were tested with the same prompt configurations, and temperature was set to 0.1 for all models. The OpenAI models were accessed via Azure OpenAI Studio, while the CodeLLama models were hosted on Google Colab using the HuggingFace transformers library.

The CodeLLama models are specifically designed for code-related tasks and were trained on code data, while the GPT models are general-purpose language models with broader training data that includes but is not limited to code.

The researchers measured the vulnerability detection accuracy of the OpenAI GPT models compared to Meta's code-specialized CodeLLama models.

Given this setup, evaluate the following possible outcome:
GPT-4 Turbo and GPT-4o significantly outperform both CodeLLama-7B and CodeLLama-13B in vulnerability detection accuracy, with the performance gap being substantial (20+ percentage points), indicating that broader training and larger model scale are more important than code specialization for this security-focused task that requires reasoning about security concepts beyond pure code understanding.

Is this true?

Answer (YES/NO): NO